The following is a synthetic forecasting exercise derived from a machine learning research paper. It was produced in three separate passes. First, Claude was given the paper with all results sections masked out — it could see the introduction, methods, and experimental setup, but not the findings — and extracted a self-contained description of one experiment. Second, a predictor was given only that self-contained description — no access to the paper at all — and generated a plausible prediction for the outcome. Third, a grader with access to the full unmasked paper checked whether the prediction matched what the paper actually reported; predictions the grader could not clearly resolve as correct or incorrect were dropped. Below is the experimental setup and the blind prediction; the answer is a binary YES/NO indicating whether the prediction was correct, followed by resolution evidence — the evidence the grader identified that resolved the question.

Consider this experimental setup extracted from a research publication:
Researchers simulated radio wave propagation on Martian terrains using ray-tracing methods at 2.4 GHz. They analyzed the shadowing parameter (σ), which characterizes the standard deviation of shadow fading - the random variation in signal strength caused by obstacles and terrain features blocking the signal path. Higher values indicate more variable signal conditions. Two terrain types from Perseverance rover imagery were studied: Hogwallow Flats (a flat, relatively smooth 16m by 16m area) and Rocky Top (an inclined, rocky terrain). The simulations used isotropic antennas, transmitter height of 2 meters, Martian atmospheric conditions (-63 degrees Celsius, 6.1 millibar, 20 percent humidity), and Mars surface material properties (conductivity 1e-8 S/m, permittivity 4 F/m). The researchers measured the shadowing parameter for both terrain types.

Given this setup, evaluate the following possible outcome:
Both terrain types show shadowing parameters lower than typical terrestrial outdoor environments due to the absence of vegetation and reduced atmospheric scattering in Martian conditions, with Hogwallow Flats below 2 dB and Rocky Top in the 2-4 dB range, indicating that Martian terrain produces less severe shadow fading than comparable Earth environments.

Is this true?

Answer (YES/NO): NO